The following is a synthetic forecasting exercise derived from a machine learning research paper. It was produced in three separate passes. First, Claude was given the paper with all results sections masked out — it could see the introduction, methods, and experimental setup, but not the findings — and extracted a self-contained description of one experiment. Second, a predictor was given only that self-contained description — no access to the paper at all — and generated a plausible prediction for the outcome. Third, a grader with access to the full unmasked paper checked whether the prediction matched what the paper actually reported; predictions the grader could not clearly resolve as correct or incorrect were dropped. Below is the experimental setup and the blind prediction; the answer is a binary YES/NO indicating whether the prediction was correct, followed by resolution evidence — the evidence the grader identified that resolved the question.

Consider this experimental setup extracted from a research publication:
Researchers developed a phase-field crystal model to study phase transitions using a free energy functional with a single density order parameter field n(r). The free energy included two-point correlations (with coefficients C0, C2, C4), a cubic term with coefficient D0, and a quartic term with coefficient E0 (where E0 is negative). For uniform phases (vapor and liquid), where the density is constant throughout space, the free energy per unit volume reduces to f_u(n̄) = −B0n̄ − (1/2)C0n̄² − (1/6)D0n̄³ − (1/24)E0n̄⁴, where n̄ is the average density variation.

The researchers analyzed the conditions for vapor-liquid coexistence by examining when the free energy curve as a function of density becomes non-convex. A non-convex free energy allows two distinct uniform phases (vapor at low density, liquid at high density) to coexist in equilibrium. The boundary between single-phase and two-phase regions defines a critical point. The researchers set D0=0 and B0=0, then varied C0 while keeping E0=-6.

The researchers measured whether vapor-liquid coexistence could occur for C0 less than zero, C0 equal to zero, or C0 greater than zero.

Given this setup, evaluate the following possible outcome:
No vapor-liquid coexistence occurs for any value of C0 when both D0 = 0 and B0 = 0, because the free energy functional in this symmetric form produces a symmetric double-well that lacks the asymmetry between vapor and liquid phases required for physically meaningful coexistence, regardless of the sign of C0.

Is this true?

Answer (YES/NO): NO